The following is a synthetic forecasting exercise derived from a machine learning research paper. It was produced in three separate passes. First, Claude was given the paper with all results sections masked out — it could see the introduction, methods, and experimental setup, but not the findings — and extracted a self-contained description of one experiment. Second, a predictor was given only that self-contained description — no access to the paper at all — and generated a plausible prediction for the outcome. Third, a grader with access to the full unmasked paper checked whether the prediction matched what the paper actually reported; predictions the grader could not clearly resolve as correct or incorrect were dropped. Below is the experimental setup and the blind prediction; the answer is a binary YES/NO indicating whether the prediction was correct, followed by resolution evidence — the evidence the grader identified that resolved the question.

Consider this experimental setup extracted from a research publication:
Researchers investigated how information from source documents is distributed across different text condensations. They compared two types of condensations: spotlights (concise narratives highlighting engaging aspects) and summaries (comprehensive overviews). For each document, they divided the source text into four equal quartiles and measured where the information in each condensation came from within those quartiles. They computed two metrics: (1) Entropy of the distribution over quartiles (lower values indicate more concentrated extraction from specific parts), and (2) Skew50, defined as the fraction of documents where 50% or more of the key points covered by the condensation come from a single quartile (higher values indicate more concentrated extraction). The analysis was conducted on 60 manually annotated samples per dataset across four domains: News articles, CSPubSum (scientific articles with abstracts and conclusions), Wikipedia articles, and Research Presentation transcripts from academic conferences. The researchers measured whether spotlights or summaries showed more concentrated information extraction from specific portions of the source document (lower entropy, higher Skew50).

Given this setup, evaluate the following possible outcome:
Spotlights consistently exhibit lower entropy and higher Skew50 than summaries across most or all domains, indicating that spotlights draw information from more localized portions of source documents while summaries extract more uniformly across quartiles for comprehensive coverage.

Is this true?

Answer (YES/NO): YES